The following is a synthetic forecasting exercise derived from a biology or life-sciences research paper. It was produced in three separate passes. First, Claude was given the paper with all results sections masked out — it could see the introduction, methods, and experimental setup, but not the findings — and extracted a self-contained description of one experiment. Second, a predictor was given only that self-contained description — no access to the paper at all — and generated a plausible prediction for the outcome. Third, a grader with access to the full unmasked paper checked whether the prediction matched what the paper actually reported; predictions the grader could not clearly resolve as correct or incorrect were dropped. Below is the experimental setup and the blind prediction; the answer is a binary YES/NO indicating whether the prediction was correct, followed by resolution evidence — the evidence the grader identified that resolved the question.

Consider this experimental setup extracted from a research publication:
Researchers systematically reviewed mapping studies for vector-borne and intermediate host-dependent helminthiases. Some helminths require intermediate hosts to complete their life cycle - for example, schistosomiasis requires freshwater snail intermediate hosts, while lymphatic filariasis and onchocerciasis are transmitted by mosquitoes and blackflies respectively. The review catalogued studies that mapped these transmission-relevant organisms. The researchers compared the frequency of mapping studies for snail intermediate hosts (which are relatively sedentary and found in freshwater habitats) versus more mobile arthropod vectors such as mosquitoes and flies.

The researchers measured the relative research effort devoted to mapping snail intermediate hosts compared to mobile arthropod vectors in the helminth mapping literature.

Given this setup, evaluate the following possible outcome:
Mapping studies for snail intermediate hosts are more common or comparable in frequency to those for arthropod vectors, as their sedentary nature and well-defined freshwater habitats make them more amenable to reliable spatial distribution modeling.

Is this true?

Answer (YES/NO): YES